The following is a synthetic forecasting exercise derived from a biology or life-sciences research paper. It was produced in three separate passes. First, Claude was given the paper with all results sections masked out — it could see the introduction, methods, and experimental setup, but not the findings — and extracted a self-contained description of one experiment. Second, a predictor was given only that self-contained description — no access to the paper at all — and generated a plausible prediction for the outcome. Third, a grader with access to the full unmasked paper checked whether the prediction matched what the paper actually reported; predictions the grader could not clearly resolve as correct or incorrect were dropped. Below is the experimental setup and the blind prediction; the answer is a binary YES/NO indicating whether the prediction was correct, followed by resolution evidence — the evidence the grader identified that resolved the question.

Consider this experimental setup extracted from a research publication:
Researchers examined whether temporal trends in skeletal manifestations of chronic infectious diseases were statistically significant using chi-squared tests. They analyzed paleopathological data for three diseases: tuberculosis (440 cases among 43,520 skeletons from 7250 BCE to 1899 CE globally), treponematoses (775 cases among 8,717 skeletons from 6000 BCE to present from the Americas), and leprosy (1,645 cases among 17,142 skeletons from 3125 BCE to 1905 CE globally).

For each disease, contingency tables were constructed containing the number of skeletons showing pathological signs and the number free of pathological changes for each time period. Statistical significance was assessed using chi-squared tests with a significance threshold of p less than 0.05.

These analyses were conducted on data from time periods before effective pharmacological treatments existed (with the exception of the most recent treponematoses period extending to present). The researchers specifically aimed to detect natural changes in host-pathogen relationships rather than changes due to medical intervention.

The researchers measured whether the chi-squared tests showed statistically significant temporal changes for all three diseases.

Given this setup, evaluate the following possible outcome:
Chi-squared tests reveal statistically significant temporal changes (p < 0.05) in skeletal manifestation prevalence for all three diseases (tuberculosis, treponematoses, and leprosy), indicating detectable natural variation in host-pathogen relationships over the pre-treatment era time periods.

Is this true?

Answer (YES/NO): YES